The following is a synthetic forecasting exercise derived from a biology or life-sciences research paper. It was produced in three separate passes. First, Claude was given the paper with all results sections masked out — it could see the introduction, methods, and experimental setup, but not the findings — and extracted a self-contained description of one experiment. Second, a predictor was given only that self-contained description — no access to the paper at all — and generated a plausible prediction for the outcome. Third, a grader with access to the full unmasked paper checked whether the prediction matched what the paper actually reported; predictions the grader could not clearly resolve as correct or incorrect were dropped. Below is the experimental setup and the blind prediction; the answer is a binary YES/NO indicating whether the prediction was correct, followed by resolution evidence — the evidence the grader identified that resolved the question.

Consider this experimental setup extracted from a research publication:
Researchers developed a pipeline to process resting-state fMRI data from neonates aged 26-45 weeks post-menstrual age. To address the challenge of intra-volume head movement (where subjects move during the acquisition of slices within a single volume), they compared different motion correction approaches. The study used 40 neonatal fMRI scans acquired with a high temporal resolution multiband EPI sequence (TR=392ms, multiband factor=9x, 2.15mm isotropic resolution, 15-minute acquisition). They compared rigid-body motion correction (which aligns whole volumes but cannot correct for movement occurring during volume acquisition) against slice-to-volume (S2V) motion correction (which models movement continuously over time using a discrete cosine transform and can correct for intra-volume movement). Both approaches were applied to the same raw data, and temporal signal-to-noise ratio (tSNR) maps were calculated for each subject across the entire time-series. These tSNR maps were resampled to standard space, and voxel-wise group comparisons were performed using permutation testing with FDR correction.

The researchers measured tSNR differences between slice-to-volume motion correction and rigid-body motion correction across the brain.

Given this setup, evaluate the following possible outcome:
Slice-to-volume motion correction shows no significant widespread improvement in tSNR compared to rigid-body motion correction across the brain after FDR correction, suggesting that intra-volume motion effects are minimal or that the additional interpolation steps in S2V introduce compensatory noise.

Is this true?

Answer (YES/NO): NO